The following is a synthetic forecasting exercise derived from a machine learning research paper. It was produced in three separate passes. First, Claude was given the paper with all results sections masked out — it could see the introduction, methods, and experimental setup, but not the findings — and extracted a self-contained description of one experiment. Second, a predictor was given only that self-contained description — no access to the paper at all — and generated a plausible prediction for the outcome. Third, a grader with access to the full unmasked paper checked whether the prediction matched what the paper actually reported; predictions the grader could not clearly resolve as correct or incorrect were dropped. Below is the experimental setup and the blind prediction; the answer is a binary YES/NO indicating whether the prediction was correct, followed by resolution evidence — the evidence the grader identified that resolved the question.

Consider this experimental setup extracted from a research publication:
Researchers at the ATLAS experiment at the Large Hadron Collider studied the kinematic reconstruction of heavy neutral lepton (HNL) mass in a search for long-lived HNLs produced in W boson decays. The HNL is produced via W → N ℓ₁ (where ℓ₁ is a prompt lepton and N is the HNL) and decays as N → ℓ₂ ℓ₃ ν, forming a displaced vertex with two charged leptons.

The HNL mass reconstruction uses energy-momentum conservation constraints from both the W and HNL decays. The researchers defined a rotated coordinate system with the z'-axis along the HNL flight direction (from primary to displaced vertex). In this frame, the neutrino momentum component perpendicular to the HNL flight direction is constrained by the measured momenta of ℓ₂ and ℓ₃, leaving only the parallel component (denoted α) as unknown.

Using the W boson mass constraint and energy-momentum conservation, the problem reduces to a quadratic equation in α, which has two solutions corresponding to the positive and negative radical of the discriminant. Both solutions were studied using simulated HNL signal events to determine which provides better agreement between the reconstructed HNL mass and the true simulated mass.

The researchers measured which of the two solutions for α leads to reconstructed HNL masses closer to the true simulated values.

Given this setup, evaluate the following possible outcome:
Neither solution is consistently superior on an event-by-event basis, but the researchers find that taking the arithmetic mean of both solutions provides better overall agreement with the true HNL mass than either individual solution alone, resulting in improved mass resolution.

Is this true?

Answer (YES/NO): NO